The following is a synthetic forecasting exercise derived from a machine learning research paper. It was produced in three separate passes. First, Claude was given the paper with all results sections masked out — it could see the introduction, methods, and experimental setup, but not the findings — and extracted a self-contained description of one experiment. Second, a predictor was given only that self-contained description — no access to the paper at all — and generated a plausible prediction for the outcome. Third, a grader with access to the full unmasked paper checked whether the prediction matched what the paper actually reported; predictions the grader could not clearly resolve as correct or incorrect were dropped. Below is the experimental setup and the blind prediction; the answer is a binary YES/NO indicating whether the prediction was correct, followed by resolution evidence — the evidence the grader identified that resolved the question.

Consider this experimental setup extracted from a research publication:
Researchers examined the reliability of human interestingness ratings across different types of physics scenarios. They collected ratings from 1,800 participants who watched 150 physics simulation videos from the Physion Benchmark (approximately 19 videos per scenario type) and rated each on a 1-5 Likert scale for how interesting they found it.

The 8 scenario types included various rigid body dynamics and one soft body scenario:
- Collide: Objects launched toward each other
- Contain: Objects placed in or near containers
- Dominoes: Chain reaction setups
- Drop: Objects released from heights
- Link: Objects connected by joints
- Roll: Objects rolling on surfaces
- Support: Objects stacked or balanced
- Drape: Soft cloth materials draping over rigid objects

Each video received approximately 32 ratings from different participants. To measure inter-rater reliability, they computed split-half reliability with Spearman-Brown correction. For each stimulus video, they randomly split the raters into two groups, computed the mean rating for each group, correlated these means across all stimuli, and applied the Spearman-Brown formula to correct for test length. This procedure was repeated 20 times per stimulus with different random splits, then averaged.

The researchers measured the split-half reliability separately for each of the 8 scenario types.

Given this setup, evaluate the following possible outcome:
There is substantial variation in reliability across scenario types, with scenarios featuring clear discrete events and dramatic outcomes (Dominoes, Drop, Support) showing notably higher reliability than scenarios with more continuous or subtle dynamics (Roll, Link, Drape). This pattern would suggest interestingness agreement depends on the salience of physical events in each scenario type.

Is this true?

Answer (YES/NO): NO